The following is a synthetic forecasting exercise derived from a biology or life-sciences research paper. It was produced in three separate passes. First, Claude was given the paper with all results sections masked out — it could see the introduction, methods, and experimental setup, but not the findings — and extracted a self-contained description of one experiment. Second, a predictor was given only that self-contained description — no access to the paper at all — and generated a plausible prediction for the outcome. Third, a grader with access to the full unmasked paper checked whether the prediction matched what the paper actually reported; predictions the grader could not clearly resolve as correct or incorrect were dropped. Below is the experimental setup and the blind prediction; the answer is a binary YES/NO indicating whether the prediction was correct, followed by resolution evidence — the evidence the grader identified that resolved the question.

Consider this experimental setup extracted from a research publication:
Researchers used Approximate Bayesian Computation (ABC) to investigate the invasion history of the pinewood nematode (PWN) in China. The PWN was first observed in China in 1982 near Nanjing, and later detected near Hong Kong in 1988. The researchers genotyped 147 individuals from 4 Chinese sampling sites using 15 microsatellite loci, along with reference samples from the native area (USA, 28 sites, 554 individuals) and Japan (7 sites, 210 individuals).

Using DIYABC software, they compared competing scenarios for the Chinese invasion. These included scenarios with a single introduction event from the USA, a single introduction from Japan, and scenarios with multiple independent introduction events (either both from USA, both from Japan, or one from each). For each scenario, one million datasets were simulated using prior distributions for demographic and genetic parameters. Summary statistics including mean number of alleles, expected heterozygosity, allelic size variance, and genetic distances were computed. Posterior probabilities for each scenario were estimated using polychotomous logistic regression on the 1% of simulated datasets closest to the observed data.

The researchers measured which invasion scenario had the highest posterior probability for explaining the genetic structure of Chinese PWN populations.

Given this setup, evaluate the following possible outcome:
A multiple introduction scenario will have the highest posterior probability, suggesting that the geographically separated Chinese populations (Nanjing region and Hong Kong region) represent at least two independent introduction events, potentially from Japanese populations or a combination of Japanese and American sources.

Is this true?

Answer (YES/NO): YES